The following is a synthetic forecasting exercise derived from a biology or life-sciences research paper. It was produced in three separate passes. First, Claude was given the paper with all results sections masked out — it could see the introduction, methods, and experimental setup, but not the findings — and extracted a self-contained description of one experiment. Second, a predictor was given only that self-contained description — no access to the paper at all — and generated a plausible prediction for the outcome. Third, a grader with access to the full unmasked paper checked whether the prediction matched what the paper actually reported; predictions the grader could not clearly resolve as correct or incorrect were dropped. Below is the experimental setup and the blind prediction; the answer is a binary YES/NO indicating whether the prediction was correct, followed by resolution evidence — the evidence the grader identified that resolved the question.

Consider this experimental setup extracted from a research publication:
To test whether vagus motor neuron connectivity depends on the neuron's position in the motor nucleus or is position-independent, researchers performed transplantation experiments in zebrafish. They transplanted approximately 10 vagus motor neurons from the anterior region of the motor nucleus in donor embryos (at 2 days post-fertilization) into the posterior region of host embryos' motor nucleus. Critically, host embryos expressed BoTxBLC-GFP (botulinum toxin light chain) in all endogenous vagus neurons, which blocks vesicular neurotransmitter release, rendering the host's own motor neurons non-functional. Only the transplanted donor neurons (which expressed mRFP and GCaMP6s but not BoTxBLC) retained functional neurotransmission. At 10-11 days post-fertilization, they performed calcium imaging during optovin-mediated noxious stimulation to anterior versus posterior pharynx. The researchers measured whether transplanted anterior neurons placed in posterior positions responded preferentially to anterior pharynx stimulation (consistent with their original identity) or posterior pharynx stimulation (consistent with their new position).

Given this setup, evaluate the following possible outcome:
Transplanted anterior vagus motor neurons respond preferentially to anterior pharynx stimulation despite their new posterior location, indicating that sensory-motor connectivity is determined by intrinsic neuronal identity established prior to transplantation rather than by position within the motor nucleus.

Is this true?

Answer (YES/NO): NO